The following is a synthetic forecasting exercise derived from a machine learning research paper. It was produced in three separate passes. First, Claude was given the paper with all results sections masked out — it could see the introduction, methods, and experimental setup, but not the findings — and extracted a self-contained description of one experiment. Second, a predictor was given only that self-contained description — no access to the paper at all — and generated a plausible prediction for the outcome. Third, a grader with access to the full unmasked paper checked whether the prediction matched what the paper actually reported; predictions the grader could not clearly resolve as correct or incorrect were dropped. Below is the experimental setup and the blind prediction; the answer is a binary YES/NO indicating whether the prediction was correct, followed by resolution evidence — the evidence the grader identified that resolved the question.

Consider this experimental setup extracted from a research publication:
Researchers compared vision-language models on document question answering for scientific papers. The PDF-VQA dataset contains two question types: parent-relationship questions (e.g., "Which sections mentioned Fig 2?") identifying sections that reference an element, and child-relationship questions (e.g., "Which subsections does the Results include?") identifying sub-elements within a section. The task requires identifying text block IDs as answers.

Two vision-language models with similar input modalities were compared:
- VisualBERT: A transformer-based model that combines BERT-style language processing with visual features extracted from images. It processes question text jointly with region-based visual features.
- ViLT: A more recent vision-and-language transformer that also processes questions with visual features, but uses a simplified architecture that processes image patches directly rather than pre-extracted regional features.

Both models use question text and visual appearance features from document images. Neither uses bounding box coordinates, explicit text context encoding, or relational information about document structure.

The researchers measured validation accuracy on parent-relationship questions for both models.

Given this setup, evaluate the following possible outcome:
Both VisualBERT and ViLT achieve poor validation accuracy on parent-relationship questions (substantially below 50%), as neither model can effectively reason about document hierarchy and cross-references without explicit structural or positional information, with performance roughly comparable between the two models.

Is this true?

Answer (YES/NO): NO